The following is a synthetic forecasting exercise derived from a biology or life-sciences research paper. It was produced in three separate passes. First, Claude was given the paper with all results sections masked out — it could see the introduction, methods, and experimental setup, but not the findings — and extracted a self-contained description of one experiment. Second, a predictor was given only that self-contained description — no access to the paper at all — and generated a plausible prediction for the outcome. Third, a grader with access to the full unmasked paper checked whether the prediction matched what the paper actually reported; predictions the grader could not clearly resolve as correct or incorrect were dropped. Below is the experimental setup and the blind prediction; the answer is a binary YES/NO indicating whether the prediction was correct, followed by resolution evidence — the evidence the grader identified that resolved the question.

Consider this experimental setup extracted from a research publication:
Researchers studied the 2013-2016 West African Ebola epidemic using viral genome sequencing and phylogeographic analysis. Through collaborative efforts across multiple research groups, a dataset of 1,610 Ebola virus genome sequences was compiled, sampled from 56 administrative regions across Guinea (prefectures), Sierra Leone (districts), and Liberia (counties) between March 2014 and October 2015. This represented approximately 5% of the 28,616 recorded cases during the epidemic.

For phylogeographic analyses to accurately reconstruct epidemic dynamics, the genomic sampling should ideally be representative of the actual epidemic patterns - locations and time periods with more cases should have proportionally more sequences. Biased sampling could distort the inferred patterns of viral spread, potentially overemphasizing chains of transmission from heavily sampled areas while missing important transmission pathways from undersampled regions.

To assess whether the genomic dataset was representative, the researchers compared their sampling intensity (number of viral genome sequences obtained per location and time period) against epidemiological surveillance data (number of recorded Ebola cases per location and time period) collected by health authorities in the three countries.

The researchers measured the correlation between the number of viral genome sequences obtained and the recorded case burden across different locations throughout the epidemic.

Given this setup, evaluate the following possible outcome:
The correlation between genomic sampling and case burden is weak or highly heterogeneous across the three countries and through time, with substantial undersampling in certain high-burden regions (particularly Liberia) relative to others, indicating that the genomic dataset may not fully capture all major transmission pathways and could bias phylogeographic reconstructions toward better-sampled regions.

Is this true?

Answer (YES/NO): NO